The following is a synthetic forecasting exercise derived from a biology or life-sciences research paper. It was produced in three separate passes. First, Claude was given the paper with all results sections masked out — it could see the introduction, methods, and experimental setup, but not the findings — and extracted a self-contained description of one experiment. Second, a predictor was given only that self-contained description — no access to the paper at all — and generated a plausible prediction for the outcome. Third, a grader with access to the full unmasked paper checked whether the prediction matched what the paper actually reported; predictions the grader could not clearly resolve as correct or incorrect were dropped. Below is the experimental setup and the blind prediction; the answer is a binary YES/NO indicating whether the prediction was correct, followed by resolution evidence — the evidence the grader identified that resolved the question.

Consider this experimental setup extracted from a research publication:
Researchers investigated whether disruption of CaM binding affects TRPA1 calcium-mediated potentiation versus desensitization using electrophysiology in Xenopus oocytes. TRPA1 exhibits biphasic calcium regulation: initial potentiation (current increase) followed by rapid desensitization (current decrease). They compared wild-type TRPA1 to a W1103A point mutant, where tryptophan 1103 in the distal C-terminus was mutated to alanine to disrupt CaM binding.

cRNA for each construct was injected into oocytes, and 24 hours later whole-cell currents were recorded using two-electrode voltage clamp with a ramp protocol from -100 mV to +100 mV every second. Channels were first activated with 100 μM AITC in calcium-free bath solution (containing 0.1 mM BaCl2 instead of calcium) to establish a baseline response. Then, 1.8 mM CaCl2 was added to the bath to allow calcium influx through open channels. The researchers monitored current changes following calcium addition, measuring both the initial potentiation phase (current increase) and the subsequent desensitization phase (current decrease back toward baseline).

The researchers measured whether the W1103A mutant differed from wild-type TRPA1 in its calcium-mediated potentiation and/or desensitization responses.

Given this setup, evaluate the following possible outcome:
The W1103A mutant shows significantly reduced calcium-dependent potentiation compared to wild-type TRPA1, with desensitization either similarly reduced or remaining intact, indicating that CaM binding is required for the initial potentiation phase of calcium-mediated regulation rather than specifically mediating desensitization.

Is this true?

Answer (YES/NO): NO